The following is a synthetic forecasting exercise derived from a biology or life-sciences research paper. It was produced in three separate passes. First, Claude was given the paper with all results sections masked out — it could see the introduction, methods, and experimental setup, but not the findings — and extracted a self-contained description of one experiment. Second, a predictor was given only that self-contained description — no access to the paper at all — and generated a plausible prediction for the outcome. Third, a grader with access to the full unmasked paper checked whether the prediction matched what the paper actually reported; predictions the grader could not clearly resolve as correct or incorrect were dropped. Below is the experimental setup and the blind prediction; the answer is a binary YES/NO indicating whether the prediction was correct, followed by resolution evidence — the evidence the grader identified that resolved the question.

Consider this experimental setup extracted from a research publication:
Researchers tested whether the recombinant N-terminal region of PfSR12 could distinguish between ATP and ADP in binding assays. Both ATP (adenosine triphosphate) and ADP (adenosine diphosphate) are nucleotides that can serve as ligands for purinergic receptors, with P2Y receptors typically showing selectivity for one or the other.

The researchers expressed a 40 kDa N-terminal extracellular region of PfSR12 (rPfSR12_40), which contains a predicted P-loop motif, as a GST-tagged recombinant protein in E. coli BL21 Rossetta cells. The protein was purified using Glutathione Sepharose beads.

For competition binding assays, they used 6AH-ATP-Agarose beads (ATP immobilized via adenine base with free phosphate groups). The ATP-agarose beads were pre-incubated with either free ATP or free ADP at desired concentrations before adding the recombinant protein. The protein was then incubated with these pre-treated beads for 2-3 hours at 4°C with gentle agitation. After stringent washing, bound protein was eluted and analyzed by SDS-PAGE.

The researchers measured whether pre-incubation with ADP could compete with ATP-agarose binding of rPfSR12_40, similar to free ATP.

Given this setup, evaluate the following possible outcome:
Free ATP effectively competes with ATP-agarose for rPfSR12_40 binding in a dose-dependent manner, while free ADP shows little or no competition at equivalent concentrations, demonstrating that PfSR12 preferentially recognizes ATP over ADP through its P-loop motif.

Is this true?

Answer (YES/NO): YES